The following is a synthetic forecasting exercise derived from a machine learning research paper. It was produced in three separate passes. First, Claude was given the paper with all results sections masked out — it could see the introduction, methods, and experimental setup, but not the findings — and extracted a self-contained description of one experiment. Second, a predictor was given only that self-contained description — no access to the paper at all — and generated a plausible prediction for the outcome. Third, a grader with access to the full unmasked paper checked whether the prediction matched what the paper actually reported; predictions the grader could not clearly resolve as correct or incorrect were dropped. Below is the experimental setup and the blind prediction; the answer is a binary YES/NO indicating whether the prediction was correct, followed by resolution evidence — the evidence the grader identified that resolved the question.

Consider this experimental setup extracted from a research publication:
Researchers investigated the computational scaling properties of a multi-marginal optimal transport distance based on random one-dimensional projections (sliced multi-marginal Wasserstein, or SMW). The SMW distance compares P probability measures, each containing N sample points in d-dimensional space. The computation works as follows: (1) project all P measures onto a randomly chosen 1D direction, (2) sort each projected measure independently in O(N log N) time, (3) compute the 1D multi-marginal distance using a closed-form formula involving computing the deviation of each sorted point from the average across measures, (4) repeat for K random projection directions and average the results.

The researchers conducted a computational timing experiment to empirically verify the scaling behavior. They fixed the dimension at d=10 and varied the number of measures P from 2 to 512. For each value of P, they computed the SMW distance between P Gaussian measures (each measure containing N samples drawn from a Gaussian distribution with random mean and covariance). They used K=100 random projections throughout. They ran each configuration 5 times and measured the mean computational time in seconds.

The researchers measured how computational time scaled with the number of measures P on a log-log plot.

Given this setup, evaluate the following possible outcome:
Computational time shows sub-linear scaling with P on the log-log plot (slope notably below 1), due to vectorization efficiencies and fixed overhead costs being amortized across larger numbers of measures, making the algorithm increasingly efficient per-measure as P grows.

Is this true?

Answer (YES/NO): NO